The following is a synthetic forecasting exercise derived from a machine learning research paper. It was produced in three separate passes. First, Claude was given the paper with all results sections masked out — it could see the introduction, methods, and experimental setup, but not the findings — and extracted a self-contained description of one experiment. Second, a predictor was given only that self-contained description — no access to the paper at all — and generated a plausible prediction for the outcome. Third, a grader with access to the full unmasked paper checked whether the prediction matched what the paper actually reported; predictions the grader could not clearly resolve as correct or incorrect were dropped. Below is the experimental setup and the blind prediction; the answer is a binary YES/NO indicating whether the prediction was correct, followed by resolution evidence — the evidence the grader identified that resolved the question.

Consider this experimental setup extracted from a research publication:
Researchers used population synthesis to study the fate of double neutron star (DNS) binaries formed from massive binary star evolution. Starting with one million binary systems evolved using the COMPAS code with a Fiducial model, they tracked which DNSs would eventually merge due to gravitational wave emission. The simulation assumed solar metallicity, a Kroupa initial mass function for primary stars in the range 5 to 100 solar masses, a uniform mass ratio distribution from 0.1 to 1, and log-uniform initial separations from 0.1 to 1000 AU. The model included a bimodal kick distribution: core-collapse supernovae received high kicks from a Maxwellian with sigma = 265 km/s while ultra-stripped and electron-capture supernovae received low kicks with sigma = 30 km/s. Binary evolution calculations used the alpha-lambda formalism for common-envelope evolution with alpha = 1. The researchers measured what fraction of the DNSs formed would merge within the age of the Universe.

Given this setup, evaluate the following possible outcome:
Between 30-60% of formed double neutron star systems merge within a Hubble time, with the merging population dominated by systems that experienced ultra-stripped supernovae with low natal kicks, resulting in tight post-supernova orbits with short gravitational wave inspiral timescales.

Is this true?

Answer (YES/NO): NO